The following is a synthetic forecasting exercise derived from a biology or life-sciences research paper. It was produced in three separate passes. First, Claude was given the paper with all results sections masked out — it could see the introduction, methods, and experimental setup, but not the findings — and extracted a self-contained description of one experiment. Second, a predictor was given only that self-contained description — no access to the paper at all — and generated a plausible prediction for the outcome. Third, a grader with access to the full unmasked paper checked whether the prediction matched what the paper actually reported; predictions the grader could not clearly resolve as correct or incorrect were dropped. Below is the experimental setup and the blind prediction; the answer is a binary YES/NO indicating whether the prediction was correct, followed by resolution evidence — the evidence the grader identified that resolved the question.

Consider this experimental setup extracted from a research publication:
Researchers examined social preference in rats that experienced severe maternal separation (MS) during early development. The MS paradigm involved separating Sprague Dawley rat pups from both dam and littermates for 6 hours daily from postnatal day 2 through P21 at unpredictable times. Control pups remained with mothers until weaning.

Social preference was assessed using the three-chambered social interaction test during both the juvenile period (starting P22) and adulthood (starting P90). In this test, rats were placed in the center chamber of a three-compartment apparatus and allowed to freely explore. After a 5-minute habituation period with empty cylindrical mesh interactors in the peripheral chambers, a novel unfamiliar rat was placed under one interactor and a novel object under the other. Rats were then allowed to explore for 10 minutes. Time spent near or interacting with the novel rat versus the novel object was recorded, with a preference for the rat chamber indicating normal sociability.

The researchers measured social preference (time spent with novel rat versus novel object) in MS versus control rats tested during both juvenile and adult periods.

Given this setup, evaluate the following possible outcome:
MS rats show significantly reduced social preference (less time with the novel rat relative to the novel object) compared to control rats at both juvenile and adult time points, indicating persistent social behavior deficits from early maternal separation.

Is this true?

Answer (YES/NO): NO